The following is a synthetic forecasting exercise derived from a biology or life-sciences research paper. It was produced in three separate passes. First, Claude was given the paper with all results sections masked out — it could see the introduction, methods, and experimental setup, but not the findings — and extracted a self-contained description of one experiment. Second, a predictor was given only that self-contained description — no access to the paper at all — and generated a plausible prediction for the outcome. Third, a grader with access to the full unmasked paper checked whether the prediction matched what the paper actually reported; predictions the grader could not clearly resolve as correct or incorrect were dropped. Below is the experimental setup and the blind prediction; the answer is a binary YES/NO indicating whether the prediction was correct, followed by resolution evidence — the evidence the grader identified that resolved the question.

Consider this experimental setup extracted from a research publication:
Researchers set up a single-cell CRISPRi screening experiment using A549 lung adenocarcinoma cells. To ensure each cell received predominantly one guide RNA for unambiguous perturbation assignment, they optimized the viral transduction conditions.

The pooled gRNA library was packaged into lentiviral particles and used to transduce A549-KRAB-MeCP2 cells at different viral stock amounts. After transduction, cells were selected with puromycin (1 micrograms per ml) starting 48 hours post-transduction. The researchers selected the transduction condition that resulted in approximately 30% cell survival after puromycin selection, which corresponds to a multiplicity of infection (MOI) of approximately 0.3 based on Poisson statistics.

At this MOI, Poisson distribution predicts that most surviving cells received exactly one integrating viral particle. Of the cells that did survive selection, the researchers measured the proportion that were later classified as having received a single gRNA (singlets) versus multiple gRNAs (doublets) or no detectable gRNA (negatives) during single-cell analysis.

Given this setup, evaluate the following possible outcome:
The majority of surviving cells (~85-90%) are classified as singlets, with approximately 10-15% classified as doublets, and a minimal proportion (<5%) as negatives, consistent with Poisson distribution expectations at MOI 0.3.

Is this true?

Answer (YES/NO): NO